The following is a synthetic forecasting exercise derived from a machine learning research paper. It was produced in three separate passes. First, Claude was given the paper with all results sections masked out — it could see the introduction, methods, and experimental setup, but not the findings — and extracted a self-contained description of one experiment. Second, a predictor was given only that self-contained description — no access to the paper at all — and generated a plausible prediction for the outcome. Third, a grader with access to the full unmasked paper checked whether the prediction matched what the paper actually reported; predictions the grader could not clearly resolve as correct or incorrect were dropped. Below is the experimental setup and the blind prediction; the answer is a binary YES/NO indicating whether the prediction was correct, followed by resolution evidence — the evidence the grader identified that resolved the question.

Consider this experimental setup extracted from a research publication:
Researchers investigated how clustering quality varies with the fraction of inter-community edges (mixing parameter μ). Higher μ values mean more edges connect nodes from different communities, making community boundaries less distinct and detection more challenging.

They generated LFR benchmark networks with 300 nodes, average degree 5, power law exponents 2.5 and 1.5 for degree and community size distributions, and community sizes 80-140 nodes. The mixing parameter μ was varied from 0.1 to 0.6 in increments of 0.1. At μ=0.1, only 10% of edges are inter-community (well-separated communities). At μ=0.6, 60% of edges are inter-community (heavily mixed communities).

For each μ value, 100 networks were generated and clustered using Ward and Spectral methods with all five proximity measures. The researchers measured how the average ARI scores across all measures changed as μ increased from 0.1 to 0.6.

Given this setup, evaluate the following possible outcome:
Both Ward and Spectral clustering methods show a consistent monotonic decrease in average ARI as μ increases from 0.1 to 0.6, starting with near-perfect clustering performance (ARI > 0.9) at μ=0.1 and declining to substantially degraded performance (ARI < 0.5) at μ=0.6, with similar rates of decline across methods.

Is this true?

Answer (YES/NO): NO